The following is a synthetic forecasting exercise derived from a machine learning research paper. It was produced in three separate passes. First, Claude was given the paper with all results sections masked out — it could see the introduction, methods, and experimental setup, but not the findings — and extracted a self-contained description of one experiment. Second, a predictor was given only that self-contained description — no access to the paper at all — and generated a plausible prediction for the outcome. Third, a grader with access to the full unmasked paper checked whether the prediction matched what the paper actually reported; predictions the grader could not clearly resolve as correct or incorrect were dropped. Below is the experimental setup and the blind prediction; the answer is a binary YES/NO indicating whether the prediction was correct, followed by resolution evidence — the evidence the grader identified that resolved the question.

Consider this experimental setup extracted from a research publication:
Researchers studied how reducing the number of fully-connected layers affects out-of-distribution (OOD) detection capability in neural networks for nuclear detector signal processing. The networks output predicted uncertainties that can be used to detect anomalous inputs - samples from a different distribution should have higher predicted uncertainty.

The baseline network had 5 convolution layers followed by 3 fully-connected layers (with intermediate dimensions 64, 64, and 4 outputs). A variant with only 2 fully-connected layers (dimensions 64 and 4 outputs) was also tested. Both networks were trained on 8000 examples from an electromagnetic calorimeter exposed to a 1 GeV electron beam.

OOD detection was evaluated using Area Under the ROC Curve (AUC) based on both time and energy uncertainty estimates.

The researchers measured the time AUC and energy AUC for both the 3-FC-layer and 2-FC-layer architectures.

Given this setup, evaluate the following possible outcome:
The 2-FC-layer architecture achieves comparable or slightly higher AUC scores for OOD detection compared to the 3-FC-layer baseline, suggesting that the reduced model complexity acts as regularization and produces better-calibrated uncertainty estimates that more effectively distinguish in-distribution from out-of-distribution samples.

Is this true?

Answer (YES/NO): YES